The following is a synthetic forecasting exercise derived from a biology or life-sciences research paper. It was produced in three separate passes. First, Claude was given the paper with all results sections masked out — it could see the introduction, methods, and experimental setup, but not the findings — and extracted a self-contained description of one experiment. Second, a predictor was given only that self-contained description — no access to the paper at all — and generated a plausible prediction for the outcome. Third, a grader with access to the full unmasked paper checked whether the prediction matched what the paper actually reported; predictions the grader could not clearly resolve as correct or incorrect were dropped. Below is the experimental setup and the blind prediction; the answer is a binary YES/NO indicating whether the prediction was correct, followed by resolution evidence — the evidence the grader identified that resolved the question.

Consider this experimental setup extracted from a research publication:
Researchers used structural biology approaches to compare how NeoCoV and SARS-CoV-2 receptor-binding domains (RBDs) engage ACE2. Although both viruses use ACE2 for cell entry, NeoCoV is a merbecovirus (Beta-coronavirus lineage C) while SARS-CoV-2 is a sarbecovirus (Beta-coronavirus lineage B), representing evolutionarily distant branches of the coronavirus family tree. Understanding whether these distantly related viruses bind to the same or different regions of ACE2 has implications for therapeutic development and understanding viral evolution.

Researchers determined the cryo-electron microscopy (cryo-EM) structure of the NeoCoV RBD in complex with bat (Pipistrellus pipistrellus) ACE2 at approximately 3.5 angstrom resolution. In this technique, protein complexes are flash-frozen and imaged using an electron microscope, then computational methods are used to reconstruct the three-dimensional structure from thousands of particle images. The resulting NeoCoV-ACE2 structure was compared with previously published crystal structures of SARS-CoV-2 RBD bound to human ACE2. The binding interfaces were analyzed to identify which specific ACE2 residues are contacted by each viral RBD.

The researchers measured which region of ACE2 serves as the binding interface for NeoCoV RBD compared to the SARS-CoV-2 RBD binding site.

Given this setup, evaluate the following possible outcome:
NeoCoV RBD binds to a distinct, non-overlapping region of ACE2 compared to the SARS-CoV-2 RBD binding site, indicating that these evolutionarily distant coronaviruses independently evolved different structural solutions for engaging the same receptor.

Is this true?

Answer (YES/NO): NO